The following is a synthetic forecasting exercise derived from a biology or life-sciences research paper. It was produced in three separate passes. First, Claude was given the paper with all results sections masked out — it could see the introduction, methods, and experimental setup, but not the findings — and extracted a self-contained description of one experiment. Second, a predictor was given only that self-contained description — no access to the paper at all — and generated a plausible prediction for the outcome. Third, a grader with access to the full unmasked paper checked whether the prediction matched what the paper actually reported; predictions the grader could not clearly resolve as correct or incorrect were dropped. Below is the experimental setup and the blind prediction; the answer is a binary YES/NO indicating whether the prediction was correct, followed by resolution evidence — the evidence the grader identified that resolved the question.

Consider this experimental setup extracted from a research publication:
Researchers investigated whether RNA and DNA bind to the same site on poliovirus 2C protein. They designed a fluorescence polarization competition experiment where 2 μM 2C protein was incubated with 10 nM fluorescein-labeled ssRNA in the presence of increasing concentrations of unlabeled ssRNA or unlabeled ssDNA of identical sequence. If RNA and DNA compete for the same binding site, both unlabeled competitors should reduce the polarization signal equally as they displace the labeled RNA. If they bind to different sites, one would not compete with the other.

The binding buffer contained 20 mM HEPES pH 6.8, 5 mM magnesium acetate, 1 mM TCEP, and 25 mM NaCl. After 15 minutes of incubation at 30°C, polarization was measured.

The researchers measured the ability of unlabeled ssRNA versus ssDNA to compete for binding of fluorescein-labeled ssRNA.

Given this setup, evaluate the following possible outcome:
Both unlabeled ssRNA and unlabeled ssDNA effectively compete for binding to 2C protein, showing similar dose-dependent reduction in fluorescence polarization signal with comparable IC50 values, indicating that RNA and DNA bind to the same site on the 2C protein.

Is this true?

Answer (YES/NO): YES